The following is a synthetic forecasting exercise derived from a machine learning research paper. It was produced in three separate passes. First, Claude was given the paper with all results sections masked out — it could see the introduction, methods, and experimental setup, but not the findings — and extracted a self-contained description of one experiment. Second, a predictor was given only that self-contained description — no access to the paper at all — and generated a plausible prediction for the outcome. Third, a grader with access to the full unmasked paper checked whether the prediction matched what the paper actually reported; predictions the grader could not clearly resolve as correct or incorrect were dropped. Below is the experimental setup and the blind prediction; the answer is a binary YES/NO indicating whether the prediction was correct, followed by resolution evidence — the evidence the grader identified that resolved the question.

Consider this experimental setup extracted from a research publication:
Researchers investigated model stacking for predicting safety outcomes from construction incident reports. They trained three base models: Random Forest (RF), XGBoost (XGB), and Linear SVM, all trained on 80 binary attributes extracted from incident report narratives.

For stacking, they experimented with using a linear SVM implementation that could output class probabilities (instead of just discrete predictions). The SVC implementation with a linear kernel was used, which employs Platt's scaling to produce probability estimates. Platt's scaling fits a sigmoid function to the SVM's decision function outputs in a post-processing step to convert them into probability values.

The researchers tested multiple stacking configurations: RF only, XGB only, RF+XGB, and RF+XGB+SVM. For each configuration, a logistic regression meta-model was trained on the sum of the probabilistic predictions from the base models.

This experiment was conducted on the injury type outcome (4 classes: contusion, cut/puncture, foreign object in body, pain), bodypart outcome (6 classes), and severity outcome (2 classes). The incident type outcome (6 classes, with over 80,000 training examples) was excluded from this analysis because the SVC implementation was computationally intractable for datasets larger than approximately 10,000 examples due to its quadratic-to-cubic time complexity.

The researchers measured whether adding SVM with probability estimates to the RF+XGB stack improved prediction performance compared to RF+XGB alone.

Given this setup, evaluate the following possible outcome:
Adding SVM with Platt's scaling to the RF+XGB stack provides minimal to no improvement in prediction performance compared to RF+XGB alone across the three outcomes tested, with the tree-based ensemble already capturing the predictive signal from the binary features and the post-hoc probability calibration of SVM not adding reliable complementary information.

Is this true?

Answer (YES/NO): NO